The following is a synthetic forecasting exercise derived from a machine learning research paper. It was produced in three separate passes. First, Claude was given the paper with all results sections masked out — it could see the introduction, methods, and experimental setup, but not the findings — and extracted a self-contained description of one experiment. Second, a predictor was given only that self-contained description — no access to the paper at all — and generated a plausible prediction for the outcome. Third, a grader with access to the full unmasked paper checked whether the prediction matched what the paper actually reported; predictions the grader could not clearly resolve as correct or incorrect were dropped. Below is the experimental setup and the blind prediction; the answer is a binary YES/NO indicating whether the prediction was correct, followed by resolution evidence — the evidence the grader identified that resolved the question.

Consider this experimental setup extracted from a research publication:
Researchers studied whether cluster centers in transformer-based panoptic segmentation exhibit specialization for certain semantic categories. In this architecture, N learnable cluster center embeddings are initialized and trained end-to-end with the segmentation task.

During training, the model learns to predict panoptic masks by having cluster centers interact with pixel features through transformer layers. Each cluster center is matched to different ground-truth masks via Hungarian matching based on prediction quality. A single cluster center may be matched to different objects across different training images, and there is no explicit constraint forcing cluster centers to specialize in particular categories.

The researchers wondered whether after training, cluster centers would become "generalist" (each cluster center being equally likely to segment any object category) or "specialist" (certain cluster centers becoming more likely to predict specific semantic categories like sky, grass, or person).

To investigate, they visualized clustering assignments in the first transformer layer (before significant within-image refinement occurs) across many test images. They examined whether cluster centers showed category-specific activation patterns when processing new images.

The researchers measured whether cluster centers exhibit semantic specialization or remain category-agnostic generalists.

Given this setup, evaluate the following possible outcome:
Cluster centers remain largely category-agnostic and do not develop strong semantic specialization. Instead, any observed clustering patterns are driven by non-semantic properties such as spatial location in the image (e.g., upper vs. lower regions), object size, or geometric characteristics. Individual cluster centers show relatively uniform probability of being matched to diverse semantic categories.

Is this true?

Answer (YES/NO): NO